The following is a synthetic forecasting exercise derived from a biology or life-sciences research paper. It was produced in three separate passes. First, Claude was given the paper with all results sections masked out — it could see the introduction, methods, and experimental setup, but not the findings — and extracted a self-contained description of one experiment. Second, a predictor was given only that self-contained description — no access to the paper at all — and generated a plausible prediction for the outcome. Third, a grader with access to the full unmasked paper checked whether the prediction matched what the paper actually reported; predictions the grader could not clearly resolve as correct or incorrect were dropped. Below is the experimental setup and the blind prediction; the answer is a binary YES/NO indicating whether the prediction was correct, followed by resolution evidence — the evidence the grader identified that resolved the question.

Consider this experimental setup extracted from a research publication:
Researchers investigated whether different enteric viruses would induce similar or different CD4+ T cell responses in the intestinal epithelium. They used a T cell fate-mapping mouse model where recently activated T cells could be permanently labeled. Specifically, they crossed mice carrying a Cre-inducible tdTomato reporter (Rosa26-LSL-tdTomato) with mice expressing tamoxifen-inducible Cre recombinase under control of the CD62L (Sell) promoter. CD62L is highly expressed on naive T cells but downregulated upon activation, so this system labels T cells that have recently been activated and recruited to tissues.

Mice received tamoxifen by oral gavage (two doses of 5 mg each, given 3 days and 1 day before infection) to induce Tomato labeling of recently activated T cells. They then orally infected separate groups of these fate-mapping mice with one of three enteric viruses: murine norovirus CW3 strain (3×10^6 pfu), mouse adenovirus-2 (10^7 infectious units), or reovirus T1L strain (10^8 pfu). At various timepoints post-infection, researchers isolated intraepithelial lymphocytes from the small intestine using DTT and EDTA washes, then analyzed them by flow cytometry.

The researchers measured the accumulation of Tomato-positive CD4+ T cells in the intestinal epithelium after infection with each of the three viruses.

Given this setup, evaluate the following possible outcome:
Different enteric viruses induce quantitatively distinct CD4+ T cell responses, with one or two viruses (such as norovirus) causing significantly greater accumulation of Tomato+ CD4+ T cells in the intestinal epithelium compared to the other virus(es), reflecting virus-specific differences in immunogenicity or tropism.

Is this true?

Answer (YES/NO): NO